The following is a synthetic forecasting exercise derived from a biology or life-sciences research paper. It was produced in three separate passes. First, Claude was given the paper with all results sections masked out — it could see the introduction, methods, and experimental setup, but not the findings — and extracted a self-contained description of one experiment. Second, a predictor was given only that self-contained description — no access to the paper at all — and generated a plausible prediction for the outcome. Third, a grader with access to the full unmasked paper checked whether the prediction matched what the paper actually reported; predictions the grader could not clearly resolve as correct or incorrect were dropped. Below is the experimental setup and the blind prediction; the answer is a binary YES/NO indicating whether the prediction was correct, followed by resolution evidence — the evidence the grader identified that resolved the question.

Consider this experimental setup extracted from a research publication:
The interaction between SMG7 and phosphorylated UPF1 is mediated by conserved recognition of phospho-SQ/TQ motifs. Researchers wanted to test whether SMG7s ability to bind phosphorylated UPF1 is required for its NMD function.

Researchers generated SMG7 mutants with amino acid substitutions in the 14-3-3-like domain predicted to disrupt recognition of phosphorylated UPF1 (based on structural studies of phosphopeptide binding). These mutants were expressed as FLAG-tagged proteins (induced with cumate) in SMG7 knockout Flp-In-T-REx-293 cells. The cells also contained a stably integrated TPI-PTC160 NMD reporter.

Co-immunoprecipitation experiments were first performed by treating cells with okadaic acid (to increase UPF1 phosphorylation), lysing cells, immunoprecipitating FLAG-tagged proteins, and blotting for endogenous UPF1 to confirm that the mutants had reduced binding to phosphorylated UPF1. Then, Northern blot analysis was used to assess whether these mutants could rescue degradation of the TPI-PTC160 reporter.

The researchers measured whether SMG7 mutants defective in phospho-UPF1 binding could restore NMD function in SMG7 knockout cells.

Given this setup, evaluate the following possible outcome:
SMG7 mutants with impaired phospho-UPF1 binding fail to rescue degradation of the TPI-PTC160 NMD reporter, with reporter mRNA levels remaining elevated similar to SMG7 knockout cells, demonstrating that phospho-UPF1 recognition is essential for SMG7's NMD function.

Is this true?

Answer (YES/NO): NO